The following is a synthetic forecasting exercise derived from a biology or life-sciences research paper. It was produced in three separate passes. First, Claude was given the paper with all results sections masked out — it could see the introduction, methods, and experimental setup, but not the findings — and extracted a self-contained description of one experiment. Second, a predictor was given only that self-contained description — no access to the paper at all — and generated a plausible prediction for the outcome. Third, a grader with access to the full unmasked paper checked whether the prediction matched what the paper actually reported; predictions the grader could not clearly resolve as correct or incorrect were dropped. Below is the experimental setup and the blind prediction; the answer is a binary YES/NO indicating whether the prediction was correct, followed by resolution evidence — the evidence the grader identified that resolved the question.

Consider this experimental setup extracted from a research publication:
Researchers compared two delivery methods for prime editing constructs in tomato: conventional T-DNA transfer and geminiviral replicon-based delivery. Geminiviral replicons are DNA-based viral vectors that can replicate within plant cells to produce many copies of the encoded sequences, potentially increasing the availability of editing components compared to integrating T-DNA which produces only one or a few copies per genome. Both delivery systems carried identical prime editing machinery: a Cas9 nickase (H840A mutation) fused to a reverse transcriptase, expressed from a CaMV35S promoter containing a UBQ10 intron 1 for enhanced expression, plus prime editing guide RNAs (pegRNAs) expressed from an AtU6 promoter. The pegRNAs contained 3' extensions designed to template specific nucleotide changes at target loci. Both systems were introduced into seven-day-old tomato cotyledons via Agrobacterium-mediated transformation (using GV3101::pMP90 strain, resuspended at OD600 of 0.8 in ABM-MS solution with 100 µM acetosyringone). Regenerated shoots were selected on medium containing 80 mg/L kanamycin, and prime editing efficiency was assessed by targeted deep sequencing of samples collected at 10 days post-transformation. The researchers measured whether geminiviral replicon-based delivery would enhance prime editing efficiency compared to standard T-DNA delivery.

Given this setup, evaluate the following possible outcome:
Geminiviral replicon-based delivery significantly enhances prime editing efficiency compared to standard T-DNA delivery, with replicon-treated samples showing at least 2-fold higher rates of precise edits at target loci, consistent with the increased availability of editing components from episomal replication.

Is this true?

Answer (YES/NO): NO